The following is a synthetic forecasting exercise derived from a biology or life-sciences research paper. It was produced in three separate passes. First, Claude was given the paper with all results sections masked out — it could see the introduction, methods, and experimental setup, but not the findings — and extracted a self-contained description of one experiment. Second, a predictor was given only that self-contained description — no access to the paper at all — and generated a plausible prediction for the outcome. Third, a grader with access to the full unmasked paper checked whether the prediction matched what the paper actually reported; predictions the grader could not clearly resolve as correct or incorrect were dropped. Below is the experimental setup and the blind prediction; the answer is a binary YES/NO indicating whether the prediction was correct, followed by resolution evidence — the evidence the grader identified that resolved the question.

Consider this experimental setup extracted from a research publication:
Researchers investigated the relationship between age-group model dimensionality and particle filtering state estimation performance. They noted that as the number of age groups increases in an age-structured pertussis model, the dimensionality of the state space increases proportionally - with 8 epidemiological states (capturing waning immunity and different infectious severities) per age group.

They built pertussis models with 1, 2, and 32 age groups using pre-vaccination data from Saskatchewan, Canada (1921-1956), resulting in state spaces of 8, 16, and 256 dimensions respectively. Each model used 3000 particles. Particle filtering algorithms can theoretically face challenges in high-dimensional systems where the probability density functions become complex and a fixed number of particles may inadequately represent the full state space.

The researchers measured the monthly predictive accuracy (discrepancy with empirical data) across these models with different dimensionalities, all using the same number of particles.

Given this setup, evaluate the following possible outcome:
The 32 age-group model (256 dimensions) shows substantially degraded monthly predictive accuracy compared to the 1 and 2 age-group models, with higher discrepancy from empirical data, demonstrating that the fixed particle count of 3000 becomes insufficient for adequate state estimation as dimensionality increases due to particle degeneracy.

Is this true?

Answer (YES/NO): NO